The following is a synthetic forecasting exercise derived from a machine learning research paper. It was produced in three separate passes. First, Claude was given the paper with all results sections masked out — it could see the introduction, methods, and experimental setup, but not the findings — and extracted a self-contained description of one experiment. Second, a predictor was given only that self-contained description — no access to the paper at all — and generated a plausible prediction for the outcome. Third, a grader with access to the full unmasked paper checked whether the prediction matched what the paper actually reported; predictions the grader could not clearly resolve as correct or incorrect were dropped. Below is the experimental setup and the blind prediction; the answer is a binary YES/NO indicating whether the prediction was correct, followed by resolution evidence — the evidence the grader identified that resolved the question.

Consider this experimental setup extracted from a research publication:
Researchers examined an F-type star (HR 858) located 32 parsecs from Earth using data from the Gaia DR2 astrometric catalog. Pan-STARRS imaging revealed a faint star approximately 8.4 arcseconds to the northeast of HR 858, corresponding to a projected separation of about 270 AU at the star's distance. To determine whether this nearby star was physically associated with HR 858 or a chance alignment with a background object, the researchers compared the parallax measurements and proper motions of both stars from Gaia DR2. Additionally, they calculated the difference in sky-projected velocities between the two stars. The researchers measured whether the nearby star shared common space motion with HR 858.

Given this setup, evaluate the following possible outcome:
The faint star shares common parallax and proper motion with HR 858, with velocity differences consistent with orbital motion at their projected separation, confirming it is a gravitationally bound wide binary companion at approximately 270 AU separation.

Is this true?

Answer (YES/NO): YES